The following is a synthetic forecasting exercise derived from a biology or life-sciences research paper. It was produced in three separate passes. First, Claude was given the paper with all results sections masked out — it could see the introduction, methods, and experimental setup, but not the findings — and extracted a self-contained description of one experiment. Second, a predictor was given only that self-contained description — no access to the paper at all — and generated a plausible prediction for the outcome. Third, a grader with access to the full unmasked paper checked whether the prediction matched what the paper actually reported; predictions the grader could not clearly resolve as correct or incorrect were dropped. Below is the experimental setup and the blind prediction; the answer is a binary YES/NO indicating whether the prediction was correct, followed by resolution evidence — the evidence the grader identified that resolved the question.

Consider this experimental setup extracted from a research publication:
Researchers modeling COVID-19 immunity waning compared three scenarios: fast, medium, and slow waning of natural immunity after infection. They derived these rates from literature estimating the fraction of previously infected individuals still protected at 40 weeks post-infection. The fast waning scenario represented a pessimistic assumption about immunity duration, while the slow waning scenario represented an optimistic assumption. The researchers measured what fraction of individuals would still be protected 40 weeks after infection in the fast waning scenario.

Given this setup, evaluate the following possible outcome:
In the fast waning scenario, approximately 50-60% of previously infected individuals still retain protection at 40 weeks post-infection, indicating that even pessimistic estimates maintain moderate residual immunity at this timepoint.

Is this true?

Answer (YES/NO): NO